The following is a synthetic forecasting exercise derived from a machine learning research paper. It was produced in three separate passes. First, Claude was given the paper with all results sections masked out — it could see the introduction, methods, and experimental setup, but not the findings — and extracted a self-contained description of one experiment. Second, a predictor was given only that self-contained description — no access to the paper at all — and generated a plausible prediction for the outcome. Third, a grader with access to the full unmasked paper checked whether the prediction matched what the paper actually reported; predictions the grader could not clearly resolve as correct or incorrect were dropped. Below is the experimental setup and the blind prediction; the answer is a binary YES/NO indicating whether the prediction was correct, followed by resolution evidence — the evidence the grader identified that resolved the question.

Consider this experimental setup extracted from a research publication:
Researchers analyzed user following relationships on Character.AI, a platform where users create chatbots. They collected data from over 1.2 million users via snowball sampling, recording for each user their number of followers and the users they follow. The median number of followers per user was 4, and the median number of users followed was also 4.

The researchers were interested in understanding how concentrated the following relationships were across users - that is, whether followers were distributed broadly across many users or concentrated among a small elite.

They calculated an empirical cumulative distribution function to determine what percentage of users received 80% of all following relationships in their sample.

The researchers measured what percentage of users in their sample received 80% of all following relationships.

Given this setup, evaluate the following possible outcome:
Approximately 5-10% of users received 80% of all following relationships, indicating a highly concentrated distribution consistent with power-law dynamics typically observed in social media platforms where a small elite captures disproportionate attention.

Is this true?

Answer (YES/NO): NO